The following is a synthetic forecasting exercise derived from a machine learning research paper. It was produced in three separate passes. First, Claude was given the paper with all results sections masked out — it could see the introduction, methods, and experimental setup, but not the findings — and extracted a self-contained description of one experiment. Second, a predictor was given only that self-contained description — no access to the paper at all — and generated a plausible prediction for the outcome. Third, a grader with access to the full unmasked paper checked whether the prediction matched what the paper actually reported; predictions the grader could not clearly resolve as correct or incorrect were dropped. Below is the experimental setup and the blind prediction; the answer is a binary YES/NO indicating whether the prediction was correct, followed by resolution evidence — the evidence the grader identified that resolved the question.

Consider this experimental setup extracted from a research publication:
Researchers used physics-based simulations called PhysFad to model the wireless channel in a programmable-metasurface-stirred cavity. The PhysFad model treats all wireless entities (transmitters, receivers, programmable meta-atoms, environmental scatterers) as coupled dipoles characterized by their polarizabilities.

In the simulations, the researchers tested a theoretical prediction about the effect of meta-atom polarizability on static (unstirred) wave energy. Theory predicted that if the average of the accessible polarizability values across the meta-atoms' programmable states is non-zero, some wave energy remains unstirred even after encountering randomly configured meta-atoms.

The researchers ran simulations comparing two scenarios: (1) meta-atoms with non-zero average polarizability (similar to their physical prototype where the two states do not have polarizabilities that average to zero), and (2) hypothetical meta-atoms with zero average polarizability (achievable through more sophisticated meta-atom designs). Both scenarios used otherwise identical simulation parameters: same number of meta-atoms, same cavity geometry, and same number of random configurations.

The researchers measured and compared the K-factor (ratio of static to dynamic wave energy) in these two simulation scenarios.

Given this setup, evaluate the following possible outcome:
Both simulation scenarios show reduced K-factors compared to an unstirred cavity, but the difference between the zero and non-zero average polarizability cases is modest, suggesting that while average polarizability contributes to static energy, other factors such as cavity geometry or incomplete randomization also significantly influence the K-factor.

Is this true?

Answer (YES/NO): NO